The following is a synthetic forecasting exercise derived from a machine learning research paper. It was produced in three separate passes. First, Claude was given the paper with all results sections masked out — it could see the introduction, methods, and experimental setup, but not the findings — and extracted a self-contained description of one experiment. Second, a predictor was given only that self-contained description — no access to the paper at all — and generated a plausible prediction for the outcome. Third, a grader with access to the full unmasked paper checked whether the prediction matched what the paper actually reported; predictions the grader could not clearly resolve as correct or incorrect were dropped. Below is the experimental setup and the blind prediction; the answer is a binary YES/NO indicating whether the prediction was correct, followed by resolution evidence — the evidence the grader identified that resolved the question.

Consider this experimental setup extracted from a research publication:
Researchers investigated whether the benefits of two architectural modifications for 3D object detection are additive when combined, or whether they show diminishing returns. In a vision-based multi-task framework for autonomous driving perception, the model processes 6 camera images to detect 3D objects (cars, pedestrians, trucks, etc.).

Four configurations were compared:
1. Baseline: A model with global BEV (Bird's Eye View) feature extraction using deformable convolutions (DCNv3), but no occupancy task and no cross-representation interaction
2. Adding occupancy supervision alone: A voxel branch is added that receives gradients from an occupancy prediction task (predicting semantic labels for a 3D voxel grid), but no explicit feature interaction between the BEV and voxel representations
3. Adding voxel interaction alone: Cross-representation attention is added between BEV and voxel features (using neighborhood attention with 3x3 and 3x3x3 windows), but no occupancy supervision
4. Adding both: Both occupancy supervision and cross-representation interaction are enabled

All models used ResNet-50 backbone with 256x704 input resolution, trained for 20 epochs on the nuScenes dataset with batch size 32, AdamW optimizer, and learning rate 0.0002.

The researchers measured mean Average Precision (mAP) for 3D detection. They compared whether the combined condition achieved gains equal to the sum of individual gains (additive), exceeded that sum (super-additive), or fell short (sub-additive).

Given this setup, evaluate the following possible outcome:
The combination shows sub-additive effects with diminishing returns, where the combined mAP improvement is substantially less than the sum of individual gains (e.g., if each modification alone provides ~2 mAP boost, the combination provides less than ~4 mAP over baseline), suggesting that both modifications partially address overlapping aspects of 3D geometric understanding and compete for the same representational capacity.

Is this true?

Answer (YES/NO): YES